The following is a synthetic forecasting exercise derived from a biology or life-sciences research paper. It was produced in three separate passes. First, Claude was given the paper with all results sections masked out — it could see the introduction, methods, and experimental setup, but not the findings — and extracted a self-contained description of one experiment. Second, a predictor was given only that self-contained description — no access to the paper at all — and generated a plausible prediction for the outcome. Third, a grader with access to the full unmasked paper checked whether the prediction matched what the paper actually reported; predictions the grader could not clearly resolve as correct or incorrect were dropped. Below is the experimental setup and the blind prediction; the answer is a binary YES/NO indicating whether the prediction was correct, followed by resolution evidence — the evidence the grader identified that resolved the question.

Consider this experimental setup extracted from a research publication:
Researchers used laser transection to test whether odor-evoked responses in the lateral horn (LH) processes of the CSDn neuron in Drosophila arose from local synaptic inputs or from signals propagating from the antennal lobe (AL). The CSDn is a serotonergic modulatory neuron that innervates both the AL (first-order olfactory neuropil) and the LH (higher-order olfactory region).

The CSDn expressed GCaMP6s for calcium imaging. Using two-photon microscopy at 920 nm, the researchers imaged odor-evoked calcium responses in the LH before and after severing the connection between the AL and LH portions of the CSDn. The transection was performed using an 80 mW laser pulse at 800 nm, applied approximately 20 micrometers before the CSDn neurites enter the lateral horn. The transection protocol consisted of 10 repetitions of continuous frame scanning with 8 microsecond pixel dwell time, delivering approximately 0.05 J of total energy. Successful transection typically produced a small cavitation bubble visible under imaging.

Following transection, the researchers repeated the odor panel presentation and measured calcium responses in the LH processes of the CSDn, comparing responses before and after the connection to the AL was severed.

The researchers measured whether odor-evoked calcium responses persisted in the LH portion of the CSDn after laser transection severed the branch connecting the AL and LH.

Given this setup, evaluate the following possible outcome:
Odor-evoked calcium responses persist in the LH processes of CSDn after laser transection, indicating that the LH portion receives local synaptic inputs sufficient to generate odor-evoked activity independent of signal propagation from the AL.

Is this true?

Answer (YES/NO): YES